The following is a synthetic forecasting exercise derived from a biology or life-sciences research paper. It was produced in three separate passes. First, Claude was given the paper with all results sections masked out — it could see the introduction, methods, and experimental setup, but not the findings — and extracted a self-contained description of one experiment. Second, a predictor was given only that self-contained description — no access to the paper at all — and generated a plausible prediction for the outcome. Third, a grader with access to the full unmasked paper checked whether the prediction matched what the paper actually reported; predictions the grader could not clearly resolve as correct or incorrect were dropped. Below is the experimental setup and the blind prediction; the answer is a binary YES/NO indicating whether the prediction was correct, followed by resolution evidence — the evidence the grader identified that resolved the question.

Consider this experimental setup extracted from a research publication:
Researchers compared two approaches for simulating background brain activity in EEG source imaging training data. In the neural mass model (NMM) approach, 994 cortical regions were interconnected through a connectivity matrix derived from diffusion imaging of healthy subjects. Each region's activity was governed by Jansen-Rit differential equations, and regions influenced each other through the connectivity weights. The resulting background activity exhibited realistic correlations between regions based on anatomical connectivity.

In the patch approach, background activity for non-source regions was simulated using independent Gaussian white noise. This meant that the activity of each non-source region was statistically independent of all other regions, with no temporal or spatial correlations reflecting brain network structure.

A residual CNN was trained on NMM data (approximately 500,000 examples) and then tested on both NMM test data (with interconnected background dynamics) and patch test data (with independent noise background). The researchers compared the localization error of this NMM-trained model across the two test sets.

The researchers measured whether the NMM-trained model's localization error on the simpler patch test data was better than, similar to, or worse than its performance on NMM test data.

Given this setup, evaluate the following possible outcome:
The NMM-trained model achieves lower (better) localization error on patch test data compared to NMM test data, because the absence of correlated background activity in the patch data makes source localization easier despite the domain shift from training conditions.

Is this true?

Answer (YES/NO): YES